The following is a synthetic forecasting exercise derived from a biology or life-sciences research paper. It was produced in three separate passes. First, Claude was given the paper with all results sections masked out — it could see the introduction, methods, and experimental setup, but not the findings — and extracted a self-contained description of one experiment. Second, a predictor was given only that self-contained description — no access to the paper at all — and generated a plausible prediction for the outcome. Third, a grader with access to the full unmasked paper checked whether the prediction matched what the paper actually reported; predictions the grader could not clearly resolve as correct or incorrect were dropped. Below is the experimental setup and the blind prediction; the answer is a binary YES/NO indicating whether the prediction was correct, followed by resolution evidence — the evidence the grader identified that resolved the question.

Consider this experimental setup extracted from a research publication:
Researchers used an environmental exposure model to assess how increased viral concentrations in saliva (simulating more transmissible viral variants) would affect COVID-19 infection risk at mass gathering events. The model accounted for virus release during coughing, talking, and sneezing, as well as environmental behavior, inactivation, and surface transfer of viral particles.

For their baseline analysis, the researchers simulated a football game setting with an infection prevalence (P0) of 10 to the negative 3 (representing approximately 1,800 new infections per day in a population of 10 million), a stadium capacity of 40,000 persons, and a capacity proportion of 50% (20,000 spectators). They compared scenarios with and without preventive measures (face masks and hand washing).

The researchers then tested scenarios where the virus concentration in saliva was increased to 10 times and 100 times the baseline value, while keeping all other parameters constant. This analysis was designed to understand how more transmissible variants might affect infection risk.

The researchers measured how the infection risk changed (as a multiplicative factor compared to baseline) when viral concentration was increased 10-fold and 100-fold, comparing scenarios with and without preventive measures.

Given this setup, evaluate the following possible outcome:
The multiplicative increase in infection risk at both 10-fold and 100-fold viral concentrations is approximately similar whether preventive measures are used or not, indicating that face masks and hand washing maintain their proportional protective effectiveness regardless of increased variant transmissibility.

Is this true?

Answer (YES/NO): NO